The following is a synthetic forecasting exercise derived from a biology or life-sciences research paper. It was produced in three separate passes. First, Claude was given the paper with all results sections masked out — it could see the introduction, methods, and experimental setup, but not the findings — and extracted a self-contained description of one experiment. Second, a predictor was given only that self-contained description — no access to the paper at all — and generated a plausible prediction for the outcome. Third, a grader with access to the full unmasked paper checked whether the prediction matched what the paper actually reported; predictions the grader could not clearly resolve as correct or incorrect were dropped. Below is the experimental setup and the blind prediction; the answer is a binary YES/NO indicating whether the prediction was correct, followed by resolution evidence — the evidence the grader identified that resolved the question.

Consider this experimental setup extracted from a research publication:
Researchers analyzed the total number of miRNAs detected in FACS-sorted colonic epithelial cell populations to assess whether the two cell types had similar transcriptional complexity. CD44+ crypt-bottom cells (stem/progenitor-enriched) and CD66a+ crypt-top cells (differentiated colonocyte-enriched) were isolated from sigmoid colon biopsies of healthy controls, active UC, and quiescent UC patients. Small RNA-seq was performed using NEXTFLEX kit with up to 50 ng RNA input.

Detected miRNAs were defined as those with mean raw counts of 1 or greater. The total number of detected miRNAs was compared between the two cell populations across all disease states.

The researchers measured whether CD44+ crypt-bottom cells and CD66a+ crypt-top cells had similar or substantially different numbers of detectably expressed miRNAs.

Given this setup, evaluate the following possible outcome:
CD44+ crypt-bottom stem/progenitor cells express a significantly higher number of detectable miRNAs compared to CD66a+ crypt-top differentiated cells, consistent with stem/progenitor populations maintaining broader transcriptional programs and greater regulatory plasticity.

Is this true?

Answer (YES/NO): NO